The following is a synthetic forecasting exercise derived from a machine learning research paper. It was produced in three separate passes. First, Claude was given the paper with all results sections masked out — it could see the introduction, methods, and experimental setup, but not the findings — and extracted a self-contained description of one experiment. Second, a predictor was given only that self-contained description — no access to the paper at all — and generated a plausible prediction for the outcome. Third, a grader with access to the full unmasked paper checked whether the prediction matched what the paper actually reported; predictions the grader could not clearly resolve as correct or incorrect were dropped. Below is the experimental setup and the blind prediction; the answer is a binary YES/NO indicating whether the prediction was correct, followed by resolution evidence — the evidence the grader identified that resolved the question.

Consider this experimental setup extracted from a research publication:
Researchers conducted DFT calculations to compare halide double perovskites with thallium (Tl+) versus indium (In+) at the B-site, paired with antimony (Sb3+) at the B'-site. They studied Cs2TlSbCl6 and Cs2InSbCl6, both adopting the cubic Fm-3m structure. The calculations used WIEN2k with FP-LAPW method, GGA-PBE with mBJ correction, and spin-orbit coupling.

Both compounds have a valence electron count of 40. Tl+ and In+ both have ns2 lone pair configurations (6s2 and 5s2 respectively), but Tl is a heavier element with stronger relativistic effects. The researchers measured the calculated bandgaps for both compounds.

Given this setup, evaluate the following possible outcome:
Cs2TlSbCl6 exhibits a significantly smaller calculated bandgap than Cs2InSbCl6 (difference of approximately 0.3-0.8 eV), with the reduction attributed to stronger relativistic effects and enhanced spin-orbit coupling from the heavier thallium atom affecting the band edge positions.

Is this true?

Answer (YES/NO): NO